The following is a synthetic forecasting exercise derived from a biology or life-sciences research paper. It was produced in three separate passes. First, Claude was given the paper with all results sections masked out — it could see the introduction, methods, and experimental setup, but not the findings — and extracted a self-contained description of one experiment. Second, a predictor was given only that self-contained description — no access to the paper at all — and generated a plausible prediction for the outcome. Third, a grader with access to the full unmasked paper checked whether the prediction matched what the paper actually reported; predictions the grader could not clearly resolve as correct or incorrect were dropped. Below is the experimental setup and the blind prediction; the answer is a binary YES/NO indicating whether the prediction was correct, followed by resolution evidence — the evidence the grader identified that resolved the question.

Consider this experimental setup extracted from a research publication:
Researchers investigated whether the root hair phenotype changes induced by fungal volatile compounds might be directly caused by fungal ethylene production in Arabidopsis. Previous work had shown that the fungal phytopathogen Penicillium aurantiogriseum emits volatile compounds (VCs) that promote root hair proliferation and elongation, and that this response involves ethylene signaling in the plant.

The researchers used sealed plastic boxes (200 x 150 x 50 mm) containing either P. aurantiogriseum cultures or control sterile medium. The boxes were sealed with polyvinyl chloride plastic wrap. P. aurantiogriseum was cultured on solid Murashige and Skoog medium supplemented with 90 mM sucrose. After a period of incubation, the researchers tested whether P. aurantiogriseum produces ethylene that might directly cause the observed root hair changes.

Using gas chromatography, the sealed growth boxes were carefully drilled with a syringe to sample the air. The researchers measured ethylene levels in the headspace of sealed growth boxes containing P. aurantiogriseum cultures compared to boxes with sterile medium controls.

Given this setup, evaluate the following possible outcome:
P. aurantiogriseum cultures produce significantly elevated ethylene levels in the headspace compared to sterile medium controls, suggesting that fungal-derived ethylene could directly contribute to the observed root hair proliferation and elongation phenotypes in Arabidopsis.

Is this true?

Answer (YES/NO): YES